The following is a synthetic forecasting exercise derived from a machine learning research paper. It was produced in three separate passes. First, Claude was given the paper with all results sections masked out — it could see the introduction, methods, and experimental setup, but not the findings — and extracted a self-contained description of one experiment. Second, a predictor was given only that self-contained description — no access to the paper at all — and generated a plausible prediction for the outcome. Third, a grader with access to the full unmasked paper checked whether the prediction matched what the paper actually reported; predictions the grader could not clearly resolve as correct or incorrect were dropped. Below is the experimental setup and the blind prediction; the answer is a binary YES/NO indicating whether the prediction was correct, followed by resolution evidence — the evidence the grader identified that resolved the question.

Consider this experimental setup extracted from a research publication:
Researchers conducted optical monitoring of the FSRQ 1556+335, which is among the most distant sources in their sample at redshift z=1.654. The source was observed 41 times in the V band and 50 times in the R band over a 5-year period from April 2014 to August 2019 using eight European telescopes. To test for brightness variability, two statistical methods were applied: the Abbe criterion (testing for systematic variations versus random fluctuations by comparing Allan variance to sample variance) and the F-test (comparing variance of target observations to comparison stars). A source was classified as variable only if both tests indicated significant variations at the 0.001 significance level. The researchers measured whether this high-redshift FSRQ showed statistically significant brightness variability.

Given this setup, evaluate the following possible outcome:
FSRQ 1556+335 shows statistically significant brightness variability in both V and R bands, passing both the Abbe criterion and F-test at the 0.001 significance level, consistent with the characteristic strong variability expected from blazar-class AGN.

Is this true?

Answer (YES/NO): NO